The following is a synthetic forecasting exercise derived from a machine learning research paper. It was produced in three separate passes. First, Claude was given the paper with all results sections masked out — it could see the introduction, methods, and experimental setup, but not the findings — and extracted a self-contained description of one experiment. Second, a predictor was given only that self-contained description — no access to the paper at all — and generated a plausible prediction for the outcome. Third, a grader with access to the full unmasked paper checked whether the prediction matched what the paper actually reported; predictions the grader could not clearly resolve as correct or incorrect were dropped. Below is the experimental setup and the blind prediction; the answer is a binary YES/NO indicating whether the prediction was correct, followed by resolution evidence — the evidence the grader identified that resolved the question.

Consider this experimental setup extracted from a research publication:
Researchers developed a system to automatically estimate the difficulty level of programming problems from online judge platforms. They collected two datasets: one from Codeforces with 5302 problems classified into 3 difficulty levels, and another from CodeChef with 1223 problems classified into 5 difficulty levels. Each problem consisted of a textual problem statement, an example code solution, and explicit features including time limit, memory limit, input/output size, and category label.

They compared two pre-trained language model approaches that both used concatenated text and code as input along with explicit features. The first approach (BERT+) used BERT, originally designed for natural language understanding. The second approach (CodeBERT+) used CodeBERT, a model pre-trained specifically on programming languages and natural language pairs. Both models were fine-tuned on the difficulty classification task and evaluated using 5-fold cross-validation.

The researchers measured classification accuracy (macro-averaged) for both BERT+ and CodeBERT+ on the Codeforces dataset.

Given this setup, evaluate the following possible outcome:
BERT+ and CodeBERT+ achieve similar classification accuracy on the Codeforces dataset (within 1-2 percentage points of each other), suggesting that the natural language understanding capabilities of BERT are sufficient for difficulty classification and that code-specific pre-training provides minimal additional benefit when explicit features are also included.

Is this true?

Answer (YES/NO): NO